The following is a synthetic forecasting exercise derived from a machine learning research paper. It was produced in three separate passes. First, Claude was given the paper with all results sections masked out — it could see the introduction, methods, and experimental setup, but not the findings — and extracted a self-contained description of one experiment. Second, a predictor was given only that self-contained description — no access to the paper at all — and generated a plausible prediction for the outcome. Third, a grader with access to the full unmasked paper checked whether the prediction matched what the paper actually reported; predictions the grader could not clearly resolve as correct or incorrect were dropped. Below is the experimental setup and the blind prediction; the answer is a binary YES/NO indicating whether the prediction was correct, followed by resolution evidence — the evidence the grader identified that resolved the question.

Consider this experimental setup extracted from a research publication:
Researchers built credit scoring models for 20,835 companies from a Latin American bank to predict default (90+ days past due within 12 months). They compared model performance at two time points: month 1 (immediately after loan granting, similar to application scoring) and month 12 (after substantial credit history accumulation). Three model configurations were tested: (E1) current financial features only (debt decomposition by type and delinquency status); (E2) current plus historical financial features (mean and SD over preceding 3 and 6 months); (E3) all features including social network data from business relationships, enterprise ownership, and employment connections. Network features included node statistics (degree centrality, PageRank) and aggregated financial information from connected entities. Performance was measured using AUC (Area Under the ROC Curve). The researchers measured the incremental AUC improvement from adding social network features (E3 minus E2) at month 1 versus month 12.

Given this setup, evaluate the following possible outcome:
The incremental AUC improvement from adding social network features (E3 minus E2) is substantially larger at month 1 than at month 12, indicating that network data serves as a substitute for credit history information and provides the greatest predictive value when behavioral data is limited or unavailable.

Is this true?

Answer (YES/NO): NO